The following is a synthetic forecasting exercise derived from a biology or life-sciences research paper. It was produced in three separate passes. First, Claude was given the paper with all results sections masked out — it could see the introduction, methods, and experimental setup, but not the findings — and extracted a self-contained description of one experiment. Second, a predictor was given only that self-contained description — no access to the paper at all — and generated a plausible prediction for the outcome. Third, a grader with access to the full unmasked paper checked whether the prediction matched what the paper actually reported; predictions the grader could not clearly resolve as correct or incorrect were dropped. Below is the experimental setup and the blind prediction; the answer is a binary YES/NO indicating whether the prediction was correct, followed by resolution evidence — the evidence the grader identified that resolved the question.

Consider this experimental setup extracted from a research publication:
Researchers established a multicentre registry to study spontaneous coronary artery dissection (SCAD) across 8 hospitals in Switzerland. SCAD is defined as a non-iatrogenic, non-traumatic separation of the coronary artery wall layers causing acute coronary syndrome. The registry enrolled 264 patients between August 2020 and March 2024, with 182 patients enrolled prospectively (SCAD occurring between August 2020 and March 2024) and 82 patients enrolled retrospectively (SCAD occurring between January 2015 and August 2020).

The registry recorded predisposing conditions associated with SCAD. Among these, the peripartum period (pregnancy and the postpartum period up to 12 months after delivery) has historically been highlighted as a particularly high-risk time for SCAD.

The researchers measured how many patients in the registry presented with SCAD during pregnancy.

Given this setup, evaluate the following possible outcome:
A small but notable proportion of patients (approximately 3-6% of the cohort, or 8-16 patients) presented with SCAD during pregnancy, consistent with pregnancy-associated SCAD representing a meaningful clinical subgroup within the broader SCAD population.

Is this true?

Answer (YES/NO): NO